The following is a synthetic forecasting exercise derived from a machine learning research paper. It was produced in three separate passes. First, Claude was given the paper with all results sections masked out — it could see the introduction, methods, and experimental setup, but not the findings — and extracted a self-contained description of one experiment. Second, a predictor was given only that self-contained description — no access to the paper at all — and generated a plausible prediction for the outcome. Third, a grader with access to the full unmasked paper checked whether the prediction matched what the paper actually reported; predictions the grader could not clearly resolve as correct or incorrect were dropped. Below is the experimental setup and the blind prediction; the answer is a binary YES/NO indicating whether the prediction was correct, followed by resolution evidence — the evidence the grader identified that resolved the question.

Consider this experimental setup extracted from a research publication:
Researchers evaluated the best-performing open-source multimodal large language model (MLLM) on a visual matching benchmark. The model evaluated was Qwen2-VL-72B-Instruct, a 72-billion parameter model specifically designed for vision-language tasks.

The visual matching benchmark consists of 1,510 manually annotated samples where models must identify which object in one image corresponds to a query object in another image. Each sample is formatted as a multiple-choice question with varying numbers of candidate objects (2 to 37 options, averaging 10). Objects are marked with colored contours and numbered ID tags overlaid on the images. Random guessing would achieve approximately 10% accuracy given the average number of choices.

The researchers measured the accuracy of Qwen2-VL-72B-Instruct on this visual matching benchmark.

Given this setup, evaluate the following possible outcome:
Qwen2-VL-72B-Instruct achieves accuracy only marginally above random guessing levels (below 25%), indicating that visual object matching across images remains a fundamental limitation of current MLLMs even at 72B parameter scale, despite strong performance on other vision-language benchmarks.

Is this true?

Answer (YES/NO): NO